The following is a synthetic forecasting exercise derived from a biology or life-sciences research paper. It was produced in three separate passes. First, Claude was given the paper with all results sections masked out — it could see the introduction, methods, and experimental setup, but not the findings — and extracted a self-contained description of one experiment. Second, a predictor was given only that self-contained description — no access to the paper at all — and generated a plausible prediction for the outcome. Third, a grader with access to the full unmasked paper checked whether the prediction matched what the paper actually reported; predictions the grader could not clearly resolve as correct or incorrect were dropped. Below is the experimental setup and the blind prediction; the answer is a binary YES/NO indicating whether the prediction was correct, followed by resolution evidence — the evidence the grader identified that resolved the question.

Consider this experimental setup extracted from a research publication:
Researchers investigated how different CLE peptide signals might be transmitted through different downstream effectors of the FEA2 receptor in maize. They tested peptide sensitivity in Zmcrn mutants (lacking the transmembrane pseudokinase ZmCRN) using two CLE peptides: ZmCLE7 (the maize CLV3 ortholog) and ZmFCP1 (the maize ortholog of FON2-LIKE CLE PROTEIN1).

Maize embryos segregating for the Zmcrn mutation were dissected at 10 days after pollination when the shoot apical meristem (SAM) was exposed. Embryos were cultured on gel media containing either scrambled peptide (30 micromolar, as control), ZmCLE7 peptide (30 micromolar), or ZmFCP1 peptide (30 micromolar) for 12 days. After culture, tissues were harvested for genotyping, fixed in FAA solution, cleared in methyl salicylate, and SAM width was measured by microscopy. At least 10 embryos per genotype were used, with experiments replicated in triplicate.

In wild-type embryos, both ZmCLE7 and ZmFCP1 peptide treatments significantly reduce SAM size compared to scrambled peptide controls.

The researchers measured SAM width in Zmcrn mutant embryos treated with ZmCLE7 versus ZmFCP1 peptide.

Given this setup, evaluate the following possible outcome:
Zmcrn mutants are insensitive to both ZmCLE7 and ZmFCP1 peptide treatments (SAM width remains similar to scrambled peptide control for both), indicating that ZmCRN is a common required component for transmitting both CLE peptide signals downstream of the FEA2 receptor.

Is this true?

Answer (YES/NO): NO